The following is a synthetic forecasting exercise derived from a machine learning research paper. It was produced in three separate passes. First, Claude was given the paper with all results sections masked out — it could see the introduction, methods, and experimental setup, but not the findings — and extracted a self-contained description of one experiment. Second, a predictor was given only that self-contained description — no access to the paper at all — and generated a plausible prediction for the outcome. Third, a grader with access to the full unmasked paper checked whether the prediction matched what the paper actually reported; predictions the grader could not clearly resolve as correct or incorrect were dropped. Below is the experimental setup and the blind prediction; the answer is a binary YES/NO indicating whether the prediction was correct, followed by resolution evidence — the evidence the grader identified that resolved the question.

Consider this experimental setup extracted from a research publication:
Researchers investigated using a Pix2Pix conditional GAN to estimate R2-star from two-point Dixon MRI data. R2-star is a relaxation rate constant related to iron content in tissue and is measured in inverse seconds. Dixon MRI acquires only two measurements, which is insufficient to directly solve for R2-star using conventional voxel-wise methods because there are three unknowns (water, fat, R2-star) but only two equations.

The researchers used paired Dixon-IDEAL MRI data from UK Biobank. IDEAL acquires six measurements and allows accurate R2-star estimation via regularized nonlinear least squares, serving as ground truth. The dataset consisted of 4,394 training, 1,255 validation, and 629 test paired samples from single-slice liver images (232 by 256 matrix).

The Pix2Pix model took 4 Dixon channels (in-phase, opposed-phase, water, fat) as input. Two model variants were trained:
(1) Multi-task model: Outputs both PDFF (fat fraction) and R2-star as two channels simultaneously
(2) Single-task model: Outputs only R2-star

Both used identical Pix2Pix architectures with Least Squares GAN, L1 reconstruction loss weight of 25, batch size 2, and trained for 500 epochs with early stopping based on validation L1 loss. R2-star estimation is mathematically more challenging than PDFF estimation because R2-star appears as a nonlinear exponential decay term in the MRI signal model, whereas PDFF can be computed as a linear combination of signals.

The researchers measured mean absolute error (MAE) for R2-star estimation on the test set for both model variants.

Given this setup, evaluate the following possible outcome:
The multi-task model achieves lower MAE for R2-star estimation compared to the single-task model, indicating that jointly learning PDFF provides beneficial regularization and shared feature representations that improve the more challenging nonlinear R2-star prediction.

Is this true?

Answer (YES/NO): NO